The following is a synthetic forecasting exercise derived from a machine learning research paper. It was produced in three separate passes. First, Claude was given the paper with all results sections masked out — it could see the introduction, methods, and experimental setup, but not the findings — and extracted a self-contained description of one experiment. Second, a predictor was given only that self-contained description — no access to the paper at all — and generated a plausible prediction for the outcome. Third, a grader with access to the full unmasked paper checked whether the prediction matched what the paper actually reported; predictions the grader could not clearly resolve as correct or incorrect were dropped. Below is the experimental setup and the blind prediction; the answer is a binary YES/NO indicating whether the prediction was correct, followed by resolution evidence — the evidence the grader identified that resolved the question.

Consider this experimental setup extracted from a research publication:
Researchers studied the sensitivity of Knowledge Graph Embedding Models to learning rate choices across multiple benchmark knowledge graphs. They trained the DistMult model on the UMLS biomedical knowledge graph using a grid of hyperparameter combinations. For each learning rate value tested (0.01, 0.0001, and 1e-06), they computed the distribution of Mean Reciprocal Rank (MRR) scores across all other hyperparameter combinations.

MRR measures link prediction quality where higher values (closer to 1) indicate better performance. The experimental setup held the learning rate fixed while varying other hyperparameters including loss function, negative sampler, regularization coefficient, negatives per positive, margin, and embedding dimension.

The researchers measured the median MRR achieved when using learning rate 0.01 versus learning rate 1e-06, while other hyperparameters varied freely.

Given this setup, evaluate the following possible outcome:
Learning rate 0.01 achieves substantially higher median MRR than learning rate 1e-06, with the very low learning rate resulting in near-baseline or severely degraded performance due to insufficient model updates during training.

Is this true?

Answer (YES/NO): YES